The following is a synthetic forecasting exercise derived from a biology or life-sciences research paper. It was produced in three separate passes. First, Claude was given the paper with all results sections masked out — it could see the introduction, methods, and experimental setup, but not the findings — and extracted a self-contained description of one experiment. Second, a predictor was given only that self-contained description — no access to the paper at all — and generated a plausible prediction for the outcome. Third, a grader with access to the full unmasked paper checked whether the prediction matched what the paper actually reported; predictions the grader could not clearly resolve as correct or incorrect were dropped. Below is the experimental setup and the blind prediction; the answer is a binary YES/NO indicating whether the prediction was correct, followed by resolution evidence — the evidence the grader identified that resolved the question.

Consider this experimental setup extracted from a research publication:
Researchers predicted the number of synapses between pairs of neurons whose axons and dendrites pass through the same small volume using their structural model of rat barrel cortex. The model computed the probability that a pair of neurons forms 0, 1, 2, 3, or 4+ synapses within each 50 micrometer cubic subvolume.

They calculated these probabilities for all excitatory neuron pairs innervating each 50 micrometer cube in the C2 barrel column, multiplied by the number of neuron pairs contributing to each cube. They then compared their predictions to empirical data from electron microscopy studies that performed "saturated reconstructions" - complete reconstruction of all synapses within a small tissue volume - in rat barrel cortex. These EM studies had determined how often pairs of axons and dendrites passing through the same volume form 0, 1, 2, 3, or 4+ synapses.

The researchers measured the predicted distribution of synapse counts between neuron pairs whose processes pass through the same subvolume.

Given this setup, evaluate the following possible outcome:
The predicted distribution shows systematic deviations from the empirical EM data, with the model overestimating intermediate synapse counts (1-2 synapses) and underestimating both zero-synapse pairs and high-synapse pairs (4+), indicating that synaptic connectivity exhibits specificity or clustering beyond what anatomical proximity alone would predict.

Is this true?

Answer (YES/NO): NO